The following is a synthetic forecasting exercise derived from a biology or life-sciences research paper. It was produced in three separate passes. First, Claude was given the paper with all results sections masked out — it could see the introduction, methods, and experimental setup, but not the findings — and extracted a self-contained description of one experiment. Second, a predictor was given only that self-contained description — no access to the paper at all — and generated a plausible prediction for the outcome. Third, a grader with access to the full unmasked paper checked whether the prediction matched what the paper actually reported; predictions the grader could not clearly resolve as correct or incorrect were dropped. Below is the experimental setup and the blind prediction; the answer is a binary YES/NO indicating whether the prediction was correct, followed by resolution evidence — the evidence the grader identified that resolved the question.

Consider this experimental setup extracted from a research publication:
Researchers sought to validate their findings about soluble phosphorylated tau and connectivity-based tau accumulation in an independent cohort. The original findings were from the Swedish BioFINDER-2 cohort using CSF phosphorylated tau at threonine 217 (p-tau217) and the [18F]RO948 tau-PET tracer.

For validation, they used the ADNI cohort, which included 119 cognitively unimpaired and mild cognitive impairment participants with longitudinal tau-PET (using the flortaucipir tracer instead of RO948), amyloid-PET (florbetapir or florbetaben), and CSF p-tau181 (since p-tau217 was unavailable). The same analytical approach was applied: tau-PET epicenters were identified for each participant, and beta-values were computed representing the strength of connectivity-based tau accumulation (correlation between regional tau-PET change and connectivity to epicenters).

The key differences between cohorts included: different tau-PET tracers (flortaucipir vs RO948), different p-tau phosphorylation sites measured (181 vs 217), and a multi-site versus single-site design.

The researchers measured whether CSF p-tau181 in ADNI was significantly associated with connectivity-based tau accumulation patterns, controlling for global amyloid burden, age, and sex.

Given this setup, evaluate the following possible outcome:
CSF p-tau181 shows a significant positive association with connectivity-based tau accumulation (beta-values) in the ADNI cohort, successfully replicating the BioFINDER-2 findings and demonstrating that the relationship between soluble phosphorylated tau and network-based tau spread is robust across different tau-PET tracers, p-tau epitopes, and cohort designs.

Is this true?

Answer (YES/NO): YES